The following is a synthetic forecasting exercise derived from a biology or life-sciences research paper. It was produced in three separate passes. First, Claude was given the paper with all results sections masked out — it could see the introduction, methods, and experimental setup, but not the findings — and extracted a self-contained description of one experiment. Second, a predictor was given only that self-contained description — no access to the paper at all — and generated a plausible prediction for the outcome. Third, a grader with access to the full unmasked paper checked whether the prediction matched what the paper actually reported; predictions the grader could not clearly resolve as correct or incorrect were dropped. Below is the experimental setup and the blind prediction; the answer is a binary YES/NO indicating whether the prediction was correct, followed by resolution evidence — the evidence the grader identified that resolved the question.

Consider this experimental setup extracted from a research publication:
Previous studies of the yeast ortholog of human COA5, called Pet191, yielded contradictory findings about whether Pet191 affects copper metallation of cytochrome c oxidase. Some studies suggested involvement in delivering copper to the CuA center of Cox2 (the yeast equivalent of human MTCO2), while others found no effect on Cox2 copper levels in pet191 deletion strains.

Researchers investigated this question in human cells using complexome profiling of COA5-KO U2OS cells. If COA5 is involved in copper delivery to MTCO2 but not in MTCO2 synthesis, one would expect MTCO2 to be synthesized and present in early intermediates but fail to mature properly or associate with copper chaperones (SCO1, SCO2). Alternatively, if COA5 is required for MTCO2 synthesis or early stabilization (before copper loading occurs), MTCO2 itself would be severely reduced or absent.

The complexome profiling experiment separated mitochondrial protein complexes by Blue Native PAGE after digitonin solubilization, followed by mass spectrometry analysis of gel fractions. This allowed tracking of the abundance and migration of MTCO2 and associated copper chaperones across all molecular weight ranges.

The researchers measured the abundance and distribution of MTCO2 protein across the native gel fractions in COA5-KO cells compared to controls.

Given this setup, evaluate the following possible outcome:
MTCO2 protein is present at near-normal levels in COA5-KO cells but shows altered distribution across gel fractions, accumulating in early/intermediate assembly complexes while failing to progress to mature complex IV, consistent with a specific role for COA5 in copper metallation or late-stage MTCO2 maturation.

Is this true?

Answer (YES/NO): NO